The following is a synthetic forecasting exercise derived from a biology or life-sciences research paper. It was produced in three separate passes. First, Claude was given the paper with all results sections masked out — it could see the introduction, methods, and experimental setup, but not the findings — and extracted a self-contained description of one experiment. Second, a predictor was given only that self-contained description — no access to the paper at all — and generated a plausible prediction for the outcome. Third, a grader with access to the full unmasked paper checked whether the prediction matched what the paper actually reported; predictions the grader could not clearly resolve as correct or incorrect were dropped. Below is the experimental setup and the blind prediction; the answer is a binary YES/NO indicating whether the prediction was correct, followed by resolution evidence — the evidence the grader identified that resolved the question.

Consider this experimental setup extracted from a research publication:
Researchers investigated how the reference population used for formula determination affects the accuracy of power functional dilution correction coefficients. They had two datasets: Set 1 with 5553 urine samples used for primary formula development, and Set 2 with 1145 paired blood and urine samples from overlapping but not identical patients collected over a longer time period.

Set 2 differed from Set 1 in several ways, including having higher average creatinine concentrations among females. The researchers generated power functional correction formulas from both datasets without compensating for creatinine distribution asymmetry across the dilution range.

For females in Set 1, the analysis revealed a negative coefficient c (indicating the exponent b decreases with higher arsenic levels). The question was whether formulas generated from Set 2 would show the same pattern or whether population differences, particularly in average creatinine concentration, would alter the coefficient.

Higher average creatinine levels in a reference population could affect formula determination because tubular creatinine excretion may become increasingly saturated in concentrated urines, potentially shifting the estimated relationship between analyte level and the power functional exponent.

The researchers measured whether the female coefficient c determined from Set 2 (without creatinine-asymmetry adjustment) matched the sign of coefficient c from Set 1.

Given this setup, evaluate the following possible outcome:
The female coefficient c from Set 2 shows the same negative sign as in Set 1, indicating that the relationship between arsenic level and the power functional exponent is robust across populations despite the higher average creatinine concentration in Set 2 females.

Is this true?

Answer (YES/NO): NO